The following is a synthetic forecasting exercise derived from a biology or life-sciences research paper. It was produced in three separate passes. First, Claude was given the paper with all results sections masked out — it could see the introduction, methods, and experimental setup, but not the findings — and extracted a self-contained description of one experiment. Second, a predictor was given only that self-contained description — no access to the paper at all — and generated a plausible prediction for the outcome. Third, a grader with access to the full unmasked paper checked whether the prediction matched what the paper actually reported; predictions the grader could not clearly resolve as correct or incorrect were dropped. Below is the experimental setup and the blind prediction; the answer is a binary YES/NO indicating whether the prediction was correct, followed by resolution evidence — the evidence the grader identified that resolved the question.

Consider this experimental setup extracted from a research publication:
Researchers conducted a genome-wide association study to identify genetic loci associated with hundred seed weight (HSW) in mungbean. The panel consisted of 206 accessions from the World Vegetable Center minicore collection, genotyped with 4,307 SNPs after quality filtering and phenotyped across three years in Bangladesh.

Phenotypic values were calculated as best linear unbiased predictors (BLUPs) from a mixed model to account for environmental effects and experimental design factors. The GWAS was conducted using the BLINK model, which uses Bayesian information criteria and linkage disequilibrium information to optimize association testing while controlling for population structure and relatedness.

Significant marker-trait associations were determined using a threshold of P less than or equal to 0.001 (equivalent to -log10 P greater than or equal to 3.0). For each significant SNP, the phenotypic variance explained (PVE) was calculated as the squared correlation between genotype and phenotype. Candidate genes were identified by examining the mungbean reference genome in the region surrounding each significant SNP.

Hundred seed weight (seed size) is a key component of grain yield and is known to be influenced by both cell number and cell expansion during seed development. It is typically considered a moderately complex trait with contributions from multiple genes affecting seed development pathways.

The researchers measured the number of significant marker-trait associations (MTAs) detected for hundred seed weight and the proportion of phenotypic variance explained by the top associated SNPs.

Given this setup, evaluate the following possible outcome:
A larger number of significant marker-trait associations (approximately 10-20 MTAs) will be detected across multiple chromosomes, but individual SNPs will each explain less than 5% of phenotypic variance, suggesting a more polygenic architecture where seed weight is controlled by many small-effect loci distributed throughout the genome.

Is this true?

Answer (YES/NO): NO